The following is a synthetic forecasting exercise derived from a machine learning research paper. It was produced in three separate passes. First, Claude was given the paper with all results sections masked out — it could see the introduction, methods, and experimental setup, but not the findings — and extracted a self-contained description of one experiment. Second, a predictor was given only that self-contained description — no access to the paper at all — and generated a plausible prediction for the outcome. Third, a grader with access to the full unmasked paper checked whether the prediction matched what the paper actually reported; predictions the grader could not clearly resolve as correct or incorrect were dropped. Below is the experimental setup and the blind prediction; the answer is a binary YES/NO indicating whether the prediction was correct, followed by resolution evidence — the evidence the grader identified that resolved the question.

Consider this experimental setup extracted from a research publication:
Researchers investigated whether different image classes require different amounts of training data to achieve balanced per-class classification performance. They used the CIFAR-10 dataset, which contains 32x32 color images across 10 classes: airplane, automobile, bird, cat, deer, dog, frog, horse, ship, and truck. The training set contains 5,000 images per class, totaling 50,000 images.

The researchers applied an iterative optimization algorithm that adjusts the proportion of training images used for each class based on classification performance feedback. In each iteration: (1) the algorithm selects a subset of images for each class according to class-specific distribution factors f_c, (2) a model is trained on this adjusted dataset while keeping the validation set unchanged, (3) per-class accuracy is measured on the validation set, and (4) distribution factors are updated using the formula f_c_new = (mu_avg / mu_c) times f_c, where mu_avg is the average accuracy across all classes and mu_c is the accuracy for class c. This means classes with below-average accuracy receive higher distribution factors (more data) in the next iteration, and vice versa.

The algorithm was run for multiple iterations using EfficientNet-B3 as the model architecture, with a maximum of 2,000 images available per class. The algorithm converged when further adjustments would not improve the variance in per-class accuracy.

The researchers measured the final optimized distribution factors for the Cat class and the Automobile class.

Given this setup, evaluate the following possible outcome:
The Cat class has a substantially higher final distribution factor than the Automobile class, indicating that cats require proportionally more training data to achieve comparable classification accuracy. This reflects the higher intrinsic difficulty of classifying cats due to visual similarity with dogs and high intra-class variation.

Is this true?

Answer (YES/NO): YES